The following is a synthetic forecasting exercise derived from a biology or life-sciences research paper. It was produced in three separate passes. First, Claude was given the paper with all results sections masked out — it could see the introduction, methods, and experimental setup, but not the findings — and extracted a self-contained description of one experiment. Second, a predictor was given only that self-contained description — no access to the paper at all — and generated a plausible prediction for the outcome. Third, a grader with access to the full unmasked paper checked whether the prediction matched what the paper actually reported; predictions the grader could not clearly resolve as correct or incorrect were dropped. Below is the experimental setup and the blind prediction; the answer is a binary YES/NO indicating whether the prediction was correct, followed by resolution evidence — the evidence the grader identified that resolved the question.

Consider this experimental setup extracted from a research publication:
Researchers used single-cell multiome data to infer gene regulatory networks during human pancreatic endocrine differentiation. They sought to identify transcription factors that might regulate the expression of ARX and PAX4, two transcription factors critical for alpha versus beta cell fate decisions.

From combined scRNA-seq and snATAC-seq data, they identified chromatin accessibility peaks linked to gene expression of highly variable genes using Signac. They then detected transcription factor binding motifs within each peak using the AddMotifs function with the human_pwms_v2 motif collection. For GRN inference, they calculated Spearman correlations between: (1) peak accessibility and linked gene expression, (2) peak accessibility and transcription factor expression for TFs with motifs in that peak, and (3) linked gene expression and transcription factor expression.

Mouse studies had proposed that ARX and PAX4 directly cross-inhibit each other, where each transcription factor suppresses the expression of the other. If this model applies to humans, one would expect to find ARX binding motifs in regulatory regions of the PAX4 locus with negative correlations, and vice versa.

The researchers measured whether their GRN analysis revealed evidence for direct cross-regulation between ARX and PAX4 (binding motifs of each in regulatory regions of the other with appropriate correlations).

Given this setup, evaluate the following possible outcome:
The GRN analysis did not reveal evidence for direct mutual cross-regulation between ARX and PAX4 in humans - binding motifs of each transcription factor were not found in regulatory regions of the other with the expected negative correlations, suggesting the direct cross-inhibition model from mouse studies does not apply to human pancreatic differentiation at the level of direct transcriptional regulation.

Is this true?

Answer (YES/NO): YES